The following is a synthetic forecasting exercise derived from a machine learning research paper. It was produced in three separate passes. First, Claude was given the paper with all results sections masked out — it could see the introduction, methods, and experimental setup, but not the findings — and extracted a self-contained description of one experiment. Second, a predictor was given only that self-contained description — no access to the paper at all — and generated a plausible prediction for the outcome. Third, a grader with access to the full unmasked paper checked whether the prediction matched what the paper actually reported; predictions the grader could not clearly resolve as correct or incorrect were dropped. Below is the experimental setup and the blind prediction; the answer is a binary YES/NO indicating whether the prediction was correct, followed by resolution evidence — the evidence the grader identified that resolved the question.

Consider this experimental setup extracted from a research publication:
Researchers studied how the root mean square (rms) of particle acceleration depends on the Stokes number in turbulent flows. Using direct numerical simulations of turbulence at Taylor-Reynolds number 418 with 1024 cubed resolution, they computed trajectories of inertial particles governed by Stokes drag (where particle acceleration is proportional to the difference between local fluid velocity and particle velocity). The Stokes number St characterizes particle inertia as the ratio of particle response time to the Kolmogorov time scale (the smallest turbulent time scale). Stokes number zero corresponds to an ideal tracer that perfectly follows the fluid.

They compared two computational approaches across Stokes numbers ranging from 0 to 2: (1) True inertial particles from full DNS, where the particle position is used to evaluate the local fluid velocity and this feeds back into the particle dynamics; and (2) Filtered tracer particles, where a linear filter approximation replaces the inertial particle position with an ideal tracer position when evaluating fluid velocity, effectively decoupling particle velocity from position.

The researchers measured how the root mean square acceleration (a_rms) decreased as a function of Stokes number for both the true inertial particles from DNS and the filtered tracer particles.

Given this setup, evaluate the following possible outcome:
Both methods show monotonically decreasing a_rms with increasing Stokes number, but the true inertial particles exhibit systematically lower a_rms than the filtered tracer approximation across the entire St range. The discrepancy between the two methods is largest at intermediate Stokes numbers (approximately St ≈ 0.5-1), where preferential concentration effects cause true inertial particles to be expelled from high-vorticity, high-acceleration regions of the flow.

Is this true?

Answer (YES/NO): NO